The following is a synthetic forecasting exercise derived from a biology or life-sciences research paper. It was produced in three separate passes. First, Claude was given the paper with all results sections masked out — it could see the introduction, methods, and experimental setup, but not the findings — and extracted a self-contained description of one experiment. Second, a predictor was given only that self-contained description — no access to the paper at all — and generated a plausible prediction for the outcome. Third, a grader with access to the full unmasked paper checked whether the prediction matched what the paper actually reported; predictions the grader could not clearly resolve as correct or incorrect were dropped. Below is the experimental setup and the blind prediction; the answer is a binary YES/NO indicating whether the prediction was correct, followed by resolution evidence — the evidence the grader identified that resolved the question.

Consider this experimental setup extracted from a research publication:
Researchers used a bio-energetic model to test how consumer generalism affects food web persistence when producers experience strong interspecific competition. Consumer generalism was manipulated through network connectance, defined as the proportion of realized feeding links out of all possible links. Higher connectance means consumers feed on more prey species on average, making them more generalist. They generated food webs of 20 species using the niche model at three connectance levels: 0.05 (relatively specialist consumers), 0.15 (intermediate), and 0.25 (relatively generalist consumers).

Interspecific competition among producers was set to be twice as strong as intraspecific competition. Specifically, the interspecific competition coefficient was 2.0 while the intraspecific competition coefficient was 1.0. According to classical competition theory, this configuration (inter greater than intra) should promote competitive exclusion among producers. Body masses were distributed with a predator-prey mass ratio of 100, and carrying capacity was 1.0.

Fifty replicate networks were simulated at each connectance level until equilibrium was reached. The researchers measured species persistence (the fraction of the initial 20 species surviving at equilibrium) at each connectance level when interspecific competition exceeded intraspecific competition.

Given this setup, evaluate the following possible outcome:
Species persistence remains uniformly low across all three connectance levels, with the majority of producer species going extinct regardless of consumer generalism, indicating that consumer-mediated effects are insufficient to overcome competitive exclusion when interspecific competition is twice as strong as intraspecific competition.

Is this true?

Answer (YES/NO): NO